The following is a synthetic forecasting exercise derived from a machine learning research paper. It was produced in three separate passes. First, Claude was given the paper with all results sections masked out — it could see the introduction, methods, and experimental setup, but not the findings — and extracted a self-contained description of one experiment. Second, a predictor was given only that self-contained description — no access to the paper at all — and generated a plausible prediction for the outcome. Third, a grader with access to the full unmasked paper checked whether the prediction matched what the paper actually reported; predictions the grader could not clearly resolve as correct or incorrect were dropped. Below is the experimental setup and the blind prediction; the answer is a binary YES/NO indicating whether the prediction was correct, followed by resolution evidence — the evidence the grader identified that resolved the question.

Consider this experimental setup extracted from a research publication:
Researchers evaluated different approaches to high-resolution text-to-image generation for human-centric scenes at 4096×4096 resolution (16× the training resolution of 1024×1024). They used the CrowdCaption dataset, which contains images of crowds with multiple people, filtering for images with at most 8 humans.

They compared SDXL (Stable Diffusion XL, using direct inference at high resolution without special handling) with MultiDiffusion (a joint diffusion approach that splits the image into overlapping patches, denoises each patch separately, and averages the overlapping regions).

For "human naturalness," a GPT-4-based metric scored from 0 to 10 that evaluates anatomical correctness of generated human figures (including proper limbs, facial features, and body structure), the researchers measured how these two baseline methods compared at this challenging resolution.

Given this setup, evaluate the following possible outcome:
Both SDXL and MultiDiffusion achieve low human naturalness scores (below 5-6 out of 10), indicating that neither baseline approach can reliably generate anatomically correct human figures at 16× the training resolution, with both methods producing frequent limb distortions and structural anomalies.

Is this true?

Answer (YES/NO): YES